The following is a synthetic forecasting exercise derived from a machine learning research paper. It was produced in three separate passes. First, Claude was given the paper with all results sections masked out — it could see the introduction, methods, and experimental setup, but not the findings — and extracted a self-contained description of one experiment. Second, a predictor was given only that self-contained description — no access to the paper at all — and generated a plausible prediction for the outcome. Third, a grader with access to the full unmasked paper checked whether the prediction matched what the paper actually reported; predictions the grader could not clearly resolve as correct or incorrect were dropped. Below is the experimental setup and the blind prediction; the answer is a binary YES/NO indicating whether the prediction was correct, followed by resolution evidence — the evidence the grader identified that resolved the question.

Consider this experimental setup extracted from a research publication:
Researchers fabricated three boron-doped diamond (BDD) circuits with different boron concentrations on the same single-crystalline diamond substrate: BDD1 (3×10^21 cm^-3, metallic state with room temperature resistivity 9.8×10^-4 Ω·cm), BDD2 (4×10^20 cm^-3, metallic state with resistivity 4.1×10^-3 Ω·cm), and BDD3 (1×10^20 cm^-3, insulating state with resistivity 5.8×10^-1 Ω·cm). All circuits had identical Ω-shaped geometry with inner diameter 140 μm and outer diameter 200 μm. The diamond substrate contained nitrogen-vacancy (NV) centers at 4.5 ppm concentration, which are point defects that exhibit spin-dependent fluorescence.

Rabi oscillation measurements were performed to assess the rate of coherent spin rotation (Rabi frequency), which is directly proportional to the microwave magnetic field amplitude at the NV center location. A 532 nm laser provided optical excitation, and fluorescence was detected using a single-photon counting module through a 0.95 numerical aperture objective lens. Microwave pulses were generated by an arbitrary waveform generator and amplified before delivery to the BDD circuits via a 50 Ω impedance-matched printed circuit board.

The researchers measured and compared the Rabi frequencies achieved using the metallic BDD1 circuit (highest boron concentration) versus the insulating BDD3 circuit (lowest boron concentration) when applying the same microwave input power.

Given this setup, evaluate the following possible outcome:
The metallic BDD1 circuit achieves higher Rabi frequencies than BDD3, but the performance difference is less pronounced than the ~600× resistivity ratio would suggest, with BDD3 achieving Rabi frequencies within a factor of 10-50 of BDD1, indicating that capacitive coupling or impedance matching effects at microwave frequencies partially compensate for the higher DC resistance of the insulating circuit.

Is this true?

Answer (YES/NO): NO